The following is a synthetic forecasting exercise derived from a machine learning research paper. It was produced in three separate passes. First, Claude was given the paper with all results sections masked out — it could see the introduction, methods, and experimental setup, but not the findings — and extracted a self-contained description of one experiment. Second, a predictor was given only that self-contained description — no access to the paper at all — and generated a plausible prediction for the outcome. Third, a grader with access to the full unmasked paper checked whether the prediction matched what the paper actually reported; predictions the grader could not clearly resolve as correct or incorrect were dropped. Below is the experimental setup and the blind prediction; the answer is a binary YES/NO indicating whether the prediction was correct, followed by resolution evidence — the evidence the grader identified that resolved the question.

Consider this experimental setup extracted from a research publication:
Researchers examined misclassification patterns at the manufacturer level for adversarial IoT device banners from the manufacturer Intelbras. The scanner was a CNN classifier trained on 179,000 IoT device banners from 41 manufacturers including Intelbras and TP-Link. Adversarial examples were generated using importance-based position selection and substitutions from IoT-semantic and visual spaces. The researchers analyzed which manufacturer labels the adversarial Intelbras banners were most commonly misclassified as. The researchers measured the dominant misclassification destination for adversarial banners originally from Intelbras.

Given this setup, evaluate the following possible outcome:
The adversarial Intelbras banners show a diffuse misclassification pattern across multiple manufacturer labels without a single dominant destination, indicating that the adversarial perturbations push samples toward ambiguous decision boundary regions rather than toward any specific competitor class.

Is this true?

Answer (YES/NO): NO